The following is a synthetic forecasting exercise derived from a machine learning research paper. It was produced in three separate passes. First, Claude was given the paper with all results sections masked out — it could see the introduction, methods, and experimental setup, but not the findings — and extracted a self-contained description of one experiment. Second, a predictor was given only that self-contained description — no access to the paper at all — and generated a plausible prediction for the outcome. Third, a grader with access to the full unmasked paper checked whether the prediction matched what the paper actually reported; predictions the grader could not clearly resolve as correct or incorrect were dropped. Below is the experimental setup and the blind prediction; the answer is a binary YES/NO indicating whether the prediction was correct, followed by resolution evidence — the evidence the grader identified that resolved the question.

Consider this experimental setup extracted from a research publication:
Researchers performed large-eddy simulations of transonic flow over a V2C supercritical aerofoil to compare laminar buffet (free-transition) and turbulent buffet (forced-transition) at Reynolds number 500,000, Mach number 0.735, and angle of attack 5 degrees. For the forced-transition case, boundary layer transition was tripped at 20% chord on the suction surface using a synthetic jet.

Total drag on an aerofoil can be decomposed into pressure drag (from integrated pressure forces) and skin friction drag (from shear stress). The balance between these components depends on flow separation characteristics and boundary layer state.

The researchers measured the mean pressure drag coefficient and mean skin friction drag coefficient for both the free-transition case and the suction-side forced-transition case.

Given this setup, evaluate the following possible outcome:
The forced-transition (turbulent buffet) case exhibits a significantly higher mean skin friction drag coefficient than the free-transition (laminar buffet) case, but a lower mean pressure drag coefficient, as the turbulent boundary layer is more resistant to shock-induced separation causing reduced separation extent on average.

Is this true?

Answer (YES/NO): YES